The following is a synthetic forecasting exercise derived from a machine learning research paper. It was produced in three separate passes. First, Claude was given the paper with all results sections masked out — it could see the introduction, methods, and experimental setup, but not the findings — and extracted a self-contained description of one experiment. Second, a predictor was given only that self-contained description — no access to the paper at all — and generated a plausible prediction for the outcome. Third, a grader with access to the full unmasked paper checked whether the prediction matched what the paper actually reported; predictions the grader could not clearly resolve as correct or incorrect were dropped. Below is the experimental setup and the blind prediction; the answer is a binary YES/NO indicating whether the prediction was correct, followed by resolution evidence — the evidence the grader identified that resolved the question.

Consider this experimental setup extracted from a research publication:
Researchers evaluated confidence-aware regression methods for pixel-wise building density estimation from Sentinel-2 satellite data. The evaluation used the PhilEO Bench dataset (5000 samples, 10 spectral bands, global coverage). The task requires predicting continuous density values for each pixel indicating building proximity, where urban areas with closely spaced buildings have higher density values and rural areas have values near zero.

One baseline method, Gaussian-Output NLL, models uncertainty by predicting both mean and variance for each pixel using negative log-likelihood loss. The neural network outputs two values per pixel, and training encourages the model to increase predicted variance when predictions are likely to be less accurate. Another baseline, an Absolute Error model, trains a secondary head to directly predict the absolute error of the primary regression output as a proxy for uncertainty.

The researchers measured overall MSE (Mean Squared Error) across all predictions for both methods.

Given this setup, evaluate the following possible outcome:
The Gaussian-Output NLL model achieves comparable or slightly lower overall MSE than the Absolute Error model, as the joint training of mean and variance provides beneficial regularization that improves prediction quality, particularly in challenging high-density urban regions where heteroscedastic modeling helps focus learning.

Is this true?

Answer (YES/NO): NO